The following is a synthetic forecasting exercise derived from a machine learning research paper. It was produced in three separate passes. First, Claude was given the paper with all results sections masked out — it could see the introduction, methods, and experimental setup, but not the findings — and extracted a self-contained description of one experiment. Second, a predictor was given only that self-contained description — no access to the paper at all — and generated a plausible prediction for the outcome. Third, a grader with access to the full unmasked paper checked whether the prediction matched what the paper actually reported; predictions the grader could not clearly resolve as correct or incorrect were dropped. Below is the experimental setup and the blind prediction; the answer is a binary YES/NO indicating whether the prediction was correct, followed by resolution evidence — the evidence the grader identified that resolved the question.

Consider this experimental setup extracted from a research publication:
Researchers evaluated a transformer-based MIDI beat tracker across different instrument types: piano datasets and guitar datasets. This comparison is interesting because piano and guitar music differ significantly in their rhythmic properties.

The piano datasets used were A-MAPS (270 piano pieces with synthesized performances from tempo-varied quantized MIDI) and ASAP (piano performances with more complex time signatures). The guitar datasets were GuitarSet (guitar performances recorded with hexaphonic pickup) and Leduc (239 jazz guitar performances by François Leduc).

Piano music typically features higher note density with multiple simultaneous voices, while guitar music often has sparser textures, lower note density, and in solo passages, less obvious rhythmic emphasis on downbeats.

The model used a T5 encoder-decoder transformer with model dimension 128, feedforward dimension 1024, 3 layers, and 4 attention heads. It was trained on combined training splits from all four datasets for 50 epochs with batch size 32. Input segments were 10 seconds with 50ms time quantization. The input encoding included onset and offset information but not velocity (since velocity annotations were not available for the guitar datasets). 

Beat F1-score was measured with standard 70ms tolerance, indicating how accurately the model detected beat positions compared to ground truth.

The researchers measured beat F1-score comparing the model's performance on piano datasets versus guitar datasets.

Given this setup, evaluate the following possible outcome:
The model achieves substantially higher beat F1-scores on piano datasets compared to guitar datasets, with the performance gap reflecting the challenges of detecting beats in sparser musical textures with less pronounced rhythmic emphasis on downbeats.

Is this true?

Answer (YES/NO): YES